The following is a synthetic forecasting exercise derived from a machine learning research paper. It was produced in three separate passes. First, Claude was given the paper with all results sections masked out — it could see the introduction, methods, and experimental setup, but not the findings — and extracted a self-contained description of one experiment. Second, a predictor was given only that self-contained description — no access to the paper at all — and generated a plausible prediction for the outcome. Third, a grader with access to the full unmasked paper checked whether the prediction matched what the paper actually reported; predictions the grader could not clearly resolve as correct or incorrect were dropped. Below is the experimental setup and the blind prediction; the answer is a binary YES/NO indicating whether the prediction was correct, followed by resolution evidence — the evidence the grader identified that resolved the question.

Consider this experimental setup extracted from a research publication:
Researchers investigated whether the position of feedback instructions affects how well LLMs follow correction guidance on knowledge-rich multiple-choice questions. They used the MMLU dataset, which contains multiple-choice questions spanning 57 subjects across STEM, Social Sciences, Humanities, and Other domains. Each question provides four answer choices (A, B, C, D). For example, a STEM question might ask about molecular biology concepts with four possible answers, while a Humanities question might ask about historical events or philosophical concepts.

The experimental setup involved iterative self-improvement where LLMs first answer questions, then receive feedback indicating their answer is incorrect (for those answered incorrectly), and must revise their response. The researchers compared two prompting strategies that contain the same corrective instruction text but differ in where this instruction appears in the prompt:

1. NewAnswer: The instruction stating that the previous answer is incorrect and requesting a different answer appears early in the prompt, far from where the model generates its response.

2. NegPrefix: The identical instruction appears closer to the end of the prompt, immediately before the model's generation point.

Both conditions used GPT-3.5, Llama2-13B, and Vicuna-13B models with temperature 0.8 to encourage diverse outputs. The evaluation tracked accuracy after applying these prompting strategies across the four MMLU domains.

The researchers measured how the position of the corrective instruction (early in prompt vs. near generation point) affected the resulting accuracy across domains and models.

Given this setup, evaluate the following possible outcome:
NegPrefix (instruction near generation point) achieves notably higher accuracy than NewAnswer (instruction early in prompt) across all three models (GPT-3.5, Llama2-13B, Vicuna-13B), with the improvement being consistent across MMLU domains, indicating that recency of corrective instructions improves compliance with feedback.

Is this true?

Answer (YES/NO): YES